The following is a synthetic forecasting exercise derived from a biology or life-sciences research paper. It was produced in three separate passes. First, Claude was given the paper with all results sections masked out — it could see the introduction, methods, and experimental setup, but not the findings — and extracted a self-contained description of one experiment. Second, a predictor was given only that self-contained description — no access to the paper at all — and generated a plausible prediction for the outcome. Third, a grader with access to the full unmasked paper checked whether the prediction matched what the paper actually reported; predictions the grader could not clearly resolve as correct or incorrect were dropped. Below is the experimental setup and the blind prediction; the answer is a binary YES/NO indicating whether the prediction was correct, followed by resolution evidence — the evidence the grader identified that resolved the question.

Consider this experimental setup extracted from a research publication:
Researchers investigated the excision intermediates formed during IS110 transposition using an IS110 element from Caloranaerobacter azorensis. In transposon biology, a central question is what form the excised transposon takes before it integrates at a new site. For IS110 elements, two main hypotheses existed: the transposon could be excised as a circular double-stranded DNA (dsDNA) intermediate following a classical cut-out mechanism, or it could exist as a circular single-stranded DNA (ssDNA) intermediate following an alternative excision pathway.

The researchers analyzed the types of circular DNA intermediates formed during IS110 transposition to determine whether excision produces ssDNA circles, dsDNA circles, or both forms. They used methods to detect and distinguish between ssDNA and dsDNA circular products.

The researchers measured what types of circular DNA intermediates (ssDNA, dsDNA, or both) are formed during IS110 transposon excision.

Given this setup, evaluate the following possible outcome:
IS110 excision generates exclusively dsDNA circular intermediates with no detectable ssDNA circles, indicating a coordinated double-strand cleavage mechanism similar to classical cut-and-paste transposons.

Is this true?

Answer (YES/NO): NO